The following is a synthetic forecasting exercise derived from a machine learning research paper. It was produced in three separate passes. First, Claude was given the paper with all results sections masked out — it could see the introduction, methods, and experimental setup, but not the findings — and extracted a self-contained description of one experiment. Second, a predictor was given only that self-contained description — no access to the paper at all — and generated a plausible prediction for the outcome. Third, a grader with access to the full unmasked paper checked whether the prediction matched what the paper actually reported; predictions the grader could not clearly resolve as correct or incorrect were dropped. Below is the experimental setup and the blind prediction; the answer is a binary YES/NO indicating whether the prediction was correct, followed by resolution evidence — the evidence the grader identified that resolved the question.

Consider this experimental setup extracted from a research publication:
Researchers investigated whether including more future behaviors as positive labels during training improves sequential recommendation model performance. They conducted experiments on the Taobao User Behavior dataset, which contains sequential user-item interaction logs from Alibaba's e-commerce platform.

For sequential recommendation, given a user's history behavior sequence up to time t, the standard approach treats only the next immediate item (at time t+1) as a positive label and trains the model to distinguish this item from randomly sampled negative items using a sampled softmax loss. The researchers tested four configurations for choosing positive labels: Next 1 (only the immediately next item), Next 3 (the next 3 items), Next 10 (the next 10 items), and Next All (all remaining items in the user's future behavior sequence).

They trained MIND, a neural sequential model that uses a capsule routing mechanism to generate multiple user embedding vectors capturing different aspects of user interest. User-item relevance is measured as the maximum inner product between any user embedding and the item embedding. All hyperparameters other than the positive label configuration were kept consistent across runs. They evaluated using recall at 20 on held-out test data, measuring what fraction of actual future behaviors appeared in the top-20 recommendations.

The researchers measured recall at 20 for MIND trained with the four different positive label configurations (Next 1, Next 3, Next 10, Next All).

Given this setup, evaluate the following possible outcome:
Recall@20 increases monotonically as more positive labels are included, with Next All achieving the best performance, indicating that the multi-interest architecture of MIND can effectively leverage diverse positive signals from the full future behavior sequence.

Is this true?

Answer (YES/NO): NO